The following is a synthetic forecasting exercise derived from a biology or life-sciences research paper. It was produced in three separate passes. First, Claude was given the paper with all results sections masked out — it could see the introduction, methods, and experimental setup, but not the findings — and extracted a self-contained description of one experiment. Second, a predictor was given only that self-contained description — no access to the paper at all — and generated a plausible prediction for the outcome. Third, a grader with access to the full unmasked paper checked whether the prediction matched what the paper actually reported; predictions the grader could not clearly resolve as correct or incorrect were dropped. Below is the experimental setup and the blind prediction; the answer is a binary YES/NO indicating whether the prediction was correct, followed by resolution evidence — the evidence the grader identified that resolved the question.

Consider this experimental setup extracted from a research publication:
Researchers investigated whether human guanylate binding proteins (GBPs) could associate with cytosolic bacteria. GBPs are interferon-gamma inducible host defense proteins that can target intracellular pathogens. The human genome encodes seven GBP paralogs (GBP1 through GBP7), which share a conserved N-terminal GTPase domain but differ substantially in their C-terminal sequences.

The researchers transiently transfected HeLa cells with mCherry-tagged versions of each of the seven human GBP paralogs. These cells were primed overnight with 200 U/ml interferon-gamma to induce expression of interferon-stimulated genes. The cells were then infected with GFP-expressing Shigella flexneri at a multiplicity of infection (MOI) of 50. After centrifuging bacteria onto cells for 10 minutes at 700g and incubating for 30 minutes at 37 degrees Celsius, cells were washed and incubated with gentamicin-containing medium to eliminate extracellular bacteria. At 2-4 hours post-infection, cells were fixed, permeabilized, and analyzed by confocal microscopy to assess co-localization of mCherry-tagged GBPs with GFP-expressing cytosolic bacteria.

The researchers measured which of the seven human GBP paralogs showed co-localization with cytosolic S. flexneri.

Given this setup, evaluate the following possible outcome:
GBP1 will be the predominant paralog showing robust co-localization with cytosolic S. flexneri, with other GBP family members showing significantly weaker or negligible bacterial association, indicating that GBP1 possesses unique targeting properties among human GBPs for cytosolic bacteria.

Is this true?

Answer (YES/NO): YES